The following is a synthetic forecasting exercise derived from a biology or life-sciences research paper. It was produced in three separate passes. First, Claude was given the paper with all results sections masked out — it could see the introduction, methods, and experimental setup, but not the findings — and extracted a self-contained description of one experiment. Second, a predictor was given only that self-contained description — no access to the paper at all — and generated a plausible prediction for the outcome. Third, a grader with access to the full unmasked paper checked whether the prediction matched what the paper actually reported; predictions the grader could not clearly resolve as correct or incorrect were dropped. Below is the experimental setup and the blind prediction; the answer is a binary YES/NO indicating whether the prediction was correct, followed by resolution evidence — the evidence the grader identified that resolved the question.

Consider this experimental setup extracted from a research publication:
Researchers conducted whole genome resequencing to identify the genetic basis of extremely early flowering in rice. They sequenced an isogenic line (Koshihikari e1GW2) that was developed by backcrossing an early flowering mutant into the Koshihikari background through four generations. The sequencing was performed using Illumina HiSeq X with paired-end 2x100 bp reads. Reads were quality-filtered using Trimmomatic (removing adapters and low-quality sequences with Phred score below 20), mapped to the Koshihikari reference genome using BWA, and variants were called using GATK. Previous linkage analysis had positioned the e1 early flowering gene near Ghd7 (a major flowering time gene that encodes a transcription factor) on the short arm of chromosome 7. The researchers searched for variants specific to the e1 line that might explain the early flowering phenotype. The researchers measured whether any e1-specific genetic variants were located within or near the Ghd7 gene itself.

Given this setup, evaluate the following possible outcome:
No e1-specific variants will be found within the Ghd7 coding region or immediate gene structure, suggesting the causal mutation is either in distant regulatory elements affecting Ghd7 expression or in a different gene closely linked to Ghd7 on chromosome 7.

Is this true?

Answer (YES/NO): YES